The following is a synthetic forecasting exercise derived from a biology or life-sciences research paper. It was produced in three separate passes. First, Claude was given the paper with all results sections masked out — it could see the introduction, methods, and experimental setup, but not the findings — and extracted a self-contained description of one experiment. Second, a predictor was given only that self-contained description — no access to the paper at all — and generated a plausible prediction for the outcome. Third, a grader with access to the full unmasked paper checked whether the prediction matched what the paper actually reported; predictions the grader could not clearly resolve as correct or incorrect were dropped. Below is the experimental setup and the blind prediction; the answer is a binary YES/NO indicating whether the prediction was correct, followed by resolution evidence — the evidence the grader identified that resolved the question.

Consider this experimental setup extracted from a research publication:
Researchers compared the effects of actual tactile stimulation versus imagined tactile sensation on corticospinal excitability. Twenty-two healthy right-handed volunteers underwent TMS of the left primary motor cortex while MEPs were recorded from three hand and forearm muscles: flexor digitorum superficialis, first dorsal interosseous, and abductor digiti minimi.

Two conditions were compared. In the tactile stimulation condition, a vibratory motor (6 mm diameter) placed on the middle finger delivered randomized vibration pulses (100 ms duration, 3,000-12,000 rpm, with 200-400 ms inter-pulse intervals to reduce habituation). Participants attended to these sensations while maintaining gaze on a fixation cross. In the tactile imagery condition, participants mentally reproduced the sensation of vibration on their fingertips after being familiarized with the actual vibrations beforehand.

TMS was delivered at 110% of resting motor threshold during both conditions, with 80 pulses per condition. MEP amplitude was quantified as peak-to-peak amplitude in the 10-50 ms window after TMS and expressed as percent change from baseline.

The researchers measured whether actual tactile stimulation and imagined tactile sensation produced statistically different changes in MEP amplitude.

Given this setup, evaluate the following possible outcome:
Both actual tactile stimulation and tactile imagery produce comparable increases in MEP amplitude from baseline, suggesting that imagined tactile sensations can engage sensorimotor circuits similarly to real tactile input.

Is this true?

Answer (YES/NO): NO